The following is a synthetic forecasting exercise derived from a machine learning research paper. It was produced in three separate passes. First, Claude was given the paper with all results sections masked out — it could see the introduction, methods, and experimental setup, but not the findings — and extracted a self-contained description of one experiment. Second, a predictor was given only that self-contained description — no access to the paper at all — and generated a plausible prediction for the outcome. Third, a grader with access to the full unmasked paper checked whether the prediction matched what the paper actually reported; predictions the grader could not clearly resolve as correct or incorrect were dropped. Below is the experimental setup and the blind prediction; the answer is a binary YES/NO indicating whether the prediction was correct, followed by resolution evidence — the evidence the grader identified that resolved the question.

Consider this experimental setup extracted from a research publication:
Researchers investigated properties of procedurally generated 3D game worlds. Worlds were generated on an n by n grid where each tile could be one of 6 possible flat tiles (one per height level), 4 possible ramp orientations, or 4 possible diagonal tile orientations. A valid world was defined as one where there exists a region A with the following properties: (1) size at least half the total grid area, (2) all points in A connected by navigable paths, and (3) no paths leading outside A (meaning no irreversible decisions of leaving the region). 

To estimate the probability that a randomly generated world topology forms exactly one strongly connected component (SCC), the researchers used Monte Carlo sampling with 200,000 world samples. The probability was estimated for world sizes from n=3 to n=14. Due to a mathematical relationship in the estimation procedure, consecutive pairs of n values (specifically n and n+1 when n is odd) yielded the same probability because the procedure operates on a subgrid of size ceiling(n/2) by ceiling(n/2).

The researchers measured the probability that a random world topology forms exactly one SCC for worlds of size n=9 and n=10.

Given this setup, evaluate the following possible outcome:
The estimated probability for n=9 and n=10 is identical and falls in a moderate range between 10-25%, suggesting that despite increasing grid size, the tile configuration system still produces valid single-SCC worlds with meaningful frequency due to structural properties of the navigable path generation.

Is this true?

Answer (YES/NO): NO